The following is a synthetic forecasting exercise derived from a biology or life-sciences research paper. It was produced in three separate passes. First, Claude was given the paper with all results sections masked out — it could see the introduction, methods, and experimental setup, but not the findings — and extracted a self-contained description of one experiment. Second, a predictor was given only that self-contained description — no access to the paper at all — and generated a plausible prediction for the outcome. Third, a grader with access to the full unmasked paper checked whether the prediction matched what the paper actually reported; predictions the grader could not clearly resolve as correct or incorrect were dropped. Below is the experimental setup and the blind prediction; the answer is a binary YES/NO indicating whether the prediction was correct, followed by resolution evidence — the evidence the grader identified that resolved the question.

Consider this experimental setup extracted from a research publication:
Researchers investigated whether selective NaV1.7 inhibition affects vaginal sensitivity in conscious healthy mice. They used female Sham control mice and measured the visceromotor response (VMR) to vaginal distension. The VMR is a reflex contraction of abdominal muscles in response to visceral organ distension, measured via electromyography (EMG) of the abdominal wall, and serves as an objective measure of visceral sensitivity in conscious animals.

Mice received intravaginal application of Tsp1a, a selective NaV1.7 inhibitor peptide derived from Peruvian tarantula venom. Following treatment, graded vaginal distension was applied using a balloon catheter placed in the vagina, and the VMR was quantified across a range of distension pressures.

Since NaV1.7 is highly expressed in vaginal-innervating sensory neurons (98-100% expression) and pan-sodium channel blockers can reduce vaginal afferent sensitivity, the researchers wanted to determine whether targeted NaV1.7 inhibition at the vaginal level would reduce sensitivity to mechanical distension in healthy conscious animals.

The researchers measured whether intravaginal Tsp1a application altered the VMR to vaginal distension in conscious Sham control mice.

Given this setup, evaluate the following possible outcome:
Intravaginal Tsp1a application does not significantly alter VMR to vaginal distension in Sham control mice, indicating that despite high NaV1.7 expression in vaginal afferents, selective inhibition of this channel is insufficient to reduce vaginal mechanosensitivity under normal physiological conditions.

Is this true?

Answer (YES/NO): YES